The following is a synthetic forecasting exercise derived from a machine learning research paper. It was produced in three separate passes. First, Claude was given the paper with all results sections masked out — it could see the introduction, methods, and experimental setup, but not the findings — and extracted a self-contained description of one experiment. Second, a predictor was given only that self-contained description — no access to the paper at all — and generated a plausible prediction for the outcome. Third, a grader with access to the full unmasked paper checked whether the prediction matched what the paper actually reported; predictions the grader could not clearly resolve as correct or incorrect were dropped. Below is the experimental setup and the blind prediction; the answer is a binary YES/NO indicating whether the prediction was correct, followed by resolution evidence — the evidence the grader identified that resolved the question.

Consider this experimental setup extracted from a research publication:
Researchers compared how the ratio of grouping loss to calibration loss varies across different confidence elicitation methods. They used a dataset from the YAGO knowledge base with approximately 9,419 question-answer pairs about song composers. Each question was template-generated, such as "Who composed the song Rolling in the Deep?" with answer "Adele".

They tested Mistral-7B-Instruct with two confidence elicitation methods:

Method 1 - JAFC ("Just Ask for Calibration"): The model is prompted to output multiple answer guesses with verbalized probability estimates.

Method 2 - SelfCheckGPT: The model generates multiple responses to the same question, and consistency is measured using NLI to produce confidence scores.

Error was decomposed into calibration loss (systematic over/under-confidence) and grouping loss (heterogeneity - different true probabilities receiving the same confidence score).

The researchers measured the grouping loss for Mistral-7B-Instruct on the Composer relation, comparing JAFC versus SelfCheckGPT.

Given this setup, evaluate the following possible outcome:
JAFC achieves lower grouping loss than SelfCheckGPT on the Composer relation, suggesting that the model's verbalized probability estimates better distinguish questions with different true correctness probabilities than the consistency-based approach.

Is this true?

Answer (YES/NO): NO